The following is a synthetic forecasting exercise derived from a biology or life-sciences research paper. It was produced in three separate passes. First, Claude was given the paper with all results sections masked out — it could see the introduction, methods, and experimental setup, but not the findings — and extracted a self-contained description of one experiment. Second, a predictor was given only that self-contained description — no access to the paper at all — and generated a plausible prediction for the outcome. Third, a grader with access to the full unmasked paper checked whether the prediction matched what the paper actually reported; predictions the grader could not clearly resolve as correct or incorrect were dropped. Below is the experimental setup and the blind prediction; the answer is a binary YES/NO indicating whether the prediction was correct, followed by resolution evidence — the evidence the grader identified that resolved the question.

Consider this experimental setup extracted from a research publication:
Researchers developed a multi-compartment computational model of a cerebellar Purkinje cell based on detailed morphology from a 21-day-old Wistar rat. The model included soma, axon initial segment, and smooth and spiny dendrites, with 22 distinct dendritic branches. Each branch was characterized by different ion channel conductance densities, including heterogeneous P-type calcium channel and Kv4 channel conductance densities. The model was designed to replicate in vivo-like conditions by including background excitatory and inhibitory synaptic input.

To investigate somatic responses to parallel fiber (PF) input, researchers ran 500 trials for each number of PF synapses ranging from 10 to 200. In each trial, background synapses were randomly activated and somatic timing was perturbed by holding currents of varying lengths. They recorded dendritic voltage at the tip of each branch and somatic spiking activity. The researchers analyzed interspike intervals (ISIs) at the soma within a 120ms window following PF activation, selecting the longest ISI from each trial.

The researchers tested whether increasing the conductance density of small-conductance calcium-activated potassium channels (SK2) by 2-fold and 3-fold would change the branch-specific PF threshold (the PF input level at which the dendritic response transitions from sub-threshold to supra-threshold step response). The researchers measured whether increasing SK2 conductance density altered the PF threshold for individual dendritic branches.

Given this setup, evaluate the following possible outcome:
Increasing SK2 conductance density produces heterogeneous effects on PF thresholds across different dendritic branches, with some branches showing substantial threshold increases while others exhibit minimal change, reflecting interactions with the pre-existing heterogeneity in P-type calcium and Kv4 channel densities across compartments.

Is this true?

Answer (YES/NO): NO